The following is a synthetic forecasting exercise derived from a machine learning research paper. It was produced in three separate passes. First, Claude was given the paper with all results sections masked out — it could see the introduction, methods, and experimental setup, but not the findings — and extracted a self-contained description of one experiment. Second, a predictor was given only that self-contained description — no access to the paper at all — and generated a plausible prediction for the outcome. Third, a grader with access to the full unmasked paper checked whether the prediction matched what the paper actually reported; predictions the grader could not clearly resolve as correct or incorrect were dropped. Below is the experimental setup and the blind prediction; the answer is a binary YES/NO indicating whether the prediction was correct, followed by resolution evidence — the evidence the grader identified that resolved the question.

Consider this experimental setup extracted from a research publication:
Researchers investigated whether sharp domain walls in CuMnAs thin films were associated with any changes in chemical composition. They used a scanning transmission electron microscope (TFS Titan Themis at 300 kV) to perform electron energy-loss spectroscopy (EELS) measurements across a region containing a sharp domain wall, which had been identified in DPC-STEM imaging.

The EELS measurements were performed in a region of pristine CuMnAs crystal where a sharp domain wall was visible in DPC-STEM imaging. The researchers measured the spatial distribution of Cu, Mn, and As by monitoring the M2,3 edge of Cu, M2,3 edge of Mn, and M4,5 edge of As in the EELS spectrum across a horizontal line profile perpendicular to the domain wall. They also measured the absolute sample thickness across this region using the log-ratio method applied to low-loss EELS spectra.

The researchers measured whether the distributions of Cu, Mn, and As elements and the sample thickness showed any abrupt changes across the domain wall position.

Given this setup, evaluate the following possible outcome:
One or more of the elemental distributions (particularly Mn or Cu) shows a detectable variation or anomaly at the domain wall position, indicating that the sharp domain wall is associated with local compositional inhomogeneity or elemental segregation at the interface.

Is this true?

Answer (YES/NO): NO